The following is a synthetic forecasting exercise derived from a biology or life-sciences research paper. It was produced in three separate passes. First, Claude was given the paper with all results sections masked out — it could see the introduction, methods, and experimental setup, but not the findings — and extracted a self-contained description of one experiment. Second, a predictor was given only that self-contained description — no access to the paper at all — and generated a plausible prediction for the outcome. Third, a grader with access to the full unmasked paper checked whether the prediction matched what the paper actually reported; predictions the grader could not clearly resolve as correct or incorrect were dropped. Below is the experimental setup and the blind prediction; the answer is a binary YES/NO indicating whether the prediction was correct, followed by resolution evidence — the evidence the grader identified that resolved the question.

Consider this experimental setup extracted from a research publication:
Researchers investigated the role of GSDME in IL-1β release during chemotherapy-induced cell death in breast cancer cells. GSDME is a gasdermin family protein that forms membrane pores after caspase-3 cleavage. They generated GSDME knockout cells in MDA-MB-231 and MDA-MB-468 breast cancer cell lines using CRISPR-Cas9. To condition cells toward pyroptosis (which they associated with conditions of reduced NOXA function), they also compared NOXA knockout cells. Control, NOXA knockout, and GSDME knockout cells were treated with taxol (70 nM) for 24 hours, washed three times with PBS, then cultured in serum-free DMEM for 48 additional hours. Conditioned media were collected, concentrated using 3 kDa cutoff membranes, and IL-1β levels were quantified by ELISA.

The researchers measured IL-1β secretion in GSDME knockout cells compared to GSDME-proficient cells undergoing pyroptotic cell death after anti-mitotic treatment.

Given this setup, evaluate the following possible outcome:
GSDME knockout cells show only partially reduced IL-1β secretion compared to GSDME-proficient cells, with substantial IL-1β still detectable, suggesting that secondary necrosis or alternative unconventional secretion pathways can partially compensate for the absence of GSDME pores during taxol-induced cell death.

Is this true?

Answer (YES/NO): NO